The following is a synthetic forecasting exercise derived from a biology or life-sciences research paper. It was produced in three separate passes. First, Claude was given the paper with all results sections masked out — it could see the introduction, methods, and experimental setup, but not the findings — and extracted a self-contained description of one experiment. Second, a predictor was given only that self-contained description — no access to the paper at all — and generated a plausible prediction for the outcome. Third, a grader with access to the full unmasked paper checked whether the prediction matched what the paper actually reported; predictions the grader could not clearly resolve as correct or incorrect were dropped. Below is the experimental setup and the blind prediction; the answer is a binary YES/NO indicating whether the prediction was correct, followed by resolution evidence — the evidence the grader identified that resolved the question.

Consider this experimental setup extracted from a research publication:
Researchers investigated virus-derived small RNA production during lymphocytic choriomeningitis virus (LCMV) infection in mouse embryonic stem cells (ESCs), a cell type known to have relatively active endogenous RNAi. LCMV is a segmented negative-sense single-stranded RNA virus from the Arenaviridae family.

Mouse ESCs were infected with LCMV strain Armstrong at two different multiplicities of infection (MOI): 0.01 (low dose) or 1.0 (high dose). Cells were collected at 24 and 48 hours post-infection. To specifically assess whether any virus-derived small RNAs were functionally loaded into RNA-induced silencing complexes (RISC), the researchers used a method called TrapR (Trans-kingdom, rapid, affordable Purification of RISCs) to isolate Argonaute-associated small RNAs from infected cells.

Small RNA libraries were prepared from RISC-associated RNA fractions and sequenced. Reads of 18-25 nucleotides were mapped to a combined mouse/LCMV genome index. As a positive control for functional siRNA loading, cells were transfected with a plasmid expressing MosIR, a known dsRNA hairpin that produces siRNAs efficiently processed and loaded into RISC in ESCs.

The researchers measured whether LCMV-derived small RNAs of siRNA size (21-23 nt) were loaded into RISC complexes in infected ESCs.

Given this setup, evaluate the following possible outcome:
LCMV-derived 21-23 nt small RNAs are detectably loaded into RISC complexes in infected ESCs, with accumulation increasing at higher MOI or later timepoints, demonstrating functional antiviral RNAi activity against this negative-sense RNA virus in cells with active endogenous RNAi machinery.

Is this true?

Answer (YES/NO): NO